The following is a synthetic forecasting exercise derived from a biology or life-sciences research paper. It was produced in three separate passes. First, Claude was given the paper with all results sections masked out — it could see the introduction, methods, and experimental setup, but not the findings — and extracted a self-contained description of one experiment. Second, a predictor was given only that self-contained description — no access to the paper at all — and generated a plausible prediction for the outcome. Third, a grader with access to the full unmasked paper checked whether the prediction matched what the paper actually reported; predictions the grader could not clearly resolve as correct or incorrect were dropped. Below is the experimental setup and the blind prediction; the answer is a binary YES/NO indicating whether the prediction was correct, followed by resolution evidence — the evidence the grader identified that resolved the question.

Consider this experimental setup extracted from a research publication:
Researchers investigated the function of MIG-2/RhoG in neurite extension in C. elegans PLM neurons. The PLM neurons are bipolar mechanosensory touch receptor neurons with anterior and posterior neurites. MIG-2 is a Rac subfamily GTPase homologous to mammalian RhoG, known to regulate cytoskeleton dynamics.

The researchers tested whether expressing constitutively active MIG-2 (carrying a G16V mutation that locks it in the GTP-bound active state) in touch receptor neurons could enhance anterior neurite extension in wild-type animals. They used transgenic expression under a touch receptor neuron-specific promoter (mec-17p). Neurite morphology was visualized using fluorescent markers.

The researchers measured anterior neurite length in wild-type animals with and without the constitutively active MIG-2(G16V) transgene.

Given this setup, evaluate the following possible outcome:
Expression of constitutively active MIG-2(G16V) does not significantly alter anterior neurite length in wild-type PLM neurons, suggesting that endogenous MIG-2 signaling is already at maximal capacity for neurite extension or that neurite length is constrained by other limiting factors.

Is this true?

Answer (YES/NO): YES